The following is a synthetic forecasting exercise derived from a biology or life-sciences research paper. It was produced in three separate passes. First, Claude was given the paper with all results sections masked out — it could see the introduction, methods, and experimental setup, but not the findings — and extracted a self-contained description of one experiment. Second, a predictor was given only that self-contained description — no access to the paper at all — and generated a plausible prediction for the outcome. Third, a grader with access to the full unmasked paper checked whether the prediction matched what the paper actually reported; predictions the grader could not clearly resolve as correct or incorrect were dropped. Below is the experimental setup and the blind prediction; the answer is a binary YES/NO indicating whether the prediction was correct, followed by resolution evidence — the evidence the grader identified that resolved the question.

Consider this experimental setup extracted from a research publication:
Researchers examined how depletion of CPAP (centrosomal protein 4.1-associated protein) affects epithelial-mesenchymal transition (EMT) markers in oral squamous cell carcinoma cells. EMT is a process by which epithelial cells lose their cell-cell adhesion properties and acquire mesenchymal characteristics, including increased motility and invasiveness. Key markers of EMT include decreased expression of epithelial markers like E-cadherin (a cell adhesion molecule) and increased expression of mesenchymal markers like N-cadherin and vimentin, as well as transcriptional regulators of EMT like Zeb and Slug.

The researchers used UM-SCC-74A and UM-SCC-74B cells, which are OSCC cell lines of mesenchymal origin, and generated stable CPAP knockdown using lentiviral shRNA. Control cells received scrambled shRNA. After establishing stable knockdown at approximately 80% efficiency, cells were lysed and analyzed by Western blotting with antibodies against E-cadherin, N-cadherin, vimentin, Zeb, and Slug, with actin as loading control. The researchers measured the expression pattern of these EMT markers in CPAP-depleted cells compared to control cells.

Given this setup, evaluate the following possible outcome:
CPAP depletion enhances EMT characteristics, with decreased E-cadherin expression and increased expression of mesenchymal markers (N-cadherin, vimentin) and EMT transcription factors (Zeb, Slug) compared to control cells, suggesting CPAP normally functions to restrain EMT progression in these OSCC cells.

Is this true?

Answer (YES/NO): YES